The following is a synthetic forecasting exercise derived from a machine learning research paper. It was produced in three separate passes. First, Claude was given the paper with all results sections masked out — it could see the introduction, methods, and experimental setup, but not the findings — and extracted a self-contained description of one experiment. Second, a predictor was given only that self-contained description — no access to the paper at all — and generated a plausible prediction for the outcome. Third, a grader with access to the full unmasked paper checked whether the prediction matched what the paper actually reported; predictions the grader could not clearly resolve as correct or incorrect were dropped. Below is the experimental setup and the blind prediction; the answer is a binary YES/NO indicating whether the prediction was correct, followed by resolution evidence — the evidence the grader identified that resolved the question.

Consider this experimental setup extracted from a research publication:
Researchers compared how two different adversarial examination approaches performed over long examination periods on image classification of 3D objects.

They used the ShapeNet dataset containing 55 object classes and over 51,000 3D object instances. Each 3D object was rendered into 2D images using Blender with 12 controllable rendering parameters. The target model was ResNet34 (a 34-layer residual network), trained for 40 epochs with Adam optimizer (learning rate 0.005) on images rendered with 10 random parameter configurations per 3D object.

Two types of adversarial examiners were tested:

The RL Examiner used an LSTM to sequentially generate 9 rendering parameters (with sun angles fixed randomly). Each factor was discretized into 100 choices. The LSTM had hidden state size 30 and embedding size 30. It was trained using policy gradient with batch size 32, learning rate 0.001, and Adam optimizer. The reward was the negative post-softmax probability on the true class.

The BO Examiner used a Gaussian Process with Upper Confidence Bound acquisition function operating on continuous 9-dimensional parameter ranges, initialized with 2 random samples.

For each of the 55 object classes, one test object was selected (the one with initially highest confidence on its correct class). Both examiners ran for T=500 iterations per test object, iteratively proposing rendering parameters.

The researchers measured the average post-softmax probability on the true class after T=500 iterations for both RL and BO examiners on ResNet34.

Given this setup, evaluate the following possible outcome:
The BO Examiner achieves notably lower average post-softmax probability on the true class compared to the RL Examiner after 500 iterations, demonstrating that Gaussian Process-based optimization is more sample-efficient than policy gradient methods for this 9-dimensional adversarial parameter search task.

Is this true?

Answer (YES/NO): NO